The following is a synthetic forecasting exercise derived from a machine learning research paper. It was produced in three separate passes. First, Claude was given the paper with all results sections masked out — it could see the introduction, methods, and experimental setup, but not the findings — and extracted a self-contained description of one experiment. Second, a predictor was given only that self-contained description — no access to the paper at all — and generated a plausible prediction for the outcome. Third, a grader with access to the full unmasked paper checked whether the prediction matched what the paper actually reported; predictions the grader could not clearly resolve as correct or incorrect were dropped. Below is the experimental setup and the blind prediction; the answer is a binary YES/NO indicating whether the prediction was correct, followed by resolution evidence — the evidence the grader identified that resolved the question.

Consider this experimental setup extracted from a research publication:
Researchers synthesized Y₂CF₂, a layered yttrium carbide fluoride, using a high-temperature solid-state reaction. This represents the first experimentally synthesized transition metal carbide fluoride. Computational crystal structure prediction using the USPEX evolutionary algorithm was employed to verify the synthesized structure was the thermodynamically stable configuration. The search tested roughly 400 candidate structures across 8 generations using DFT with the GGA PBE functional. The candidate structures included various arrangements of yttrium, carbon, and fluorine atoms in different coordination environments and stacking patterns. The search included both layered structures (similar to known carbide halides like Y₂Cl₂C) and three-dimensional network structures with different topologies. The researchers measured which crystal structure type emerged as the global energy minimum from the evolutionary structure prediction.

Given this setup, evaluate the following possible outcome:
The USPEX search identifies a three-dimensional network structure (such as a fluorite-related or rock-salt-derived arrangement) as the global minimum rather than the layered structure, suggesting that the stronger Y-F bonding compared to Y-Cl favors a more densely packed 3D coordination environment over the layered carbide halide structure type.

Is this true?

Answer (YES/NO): NO